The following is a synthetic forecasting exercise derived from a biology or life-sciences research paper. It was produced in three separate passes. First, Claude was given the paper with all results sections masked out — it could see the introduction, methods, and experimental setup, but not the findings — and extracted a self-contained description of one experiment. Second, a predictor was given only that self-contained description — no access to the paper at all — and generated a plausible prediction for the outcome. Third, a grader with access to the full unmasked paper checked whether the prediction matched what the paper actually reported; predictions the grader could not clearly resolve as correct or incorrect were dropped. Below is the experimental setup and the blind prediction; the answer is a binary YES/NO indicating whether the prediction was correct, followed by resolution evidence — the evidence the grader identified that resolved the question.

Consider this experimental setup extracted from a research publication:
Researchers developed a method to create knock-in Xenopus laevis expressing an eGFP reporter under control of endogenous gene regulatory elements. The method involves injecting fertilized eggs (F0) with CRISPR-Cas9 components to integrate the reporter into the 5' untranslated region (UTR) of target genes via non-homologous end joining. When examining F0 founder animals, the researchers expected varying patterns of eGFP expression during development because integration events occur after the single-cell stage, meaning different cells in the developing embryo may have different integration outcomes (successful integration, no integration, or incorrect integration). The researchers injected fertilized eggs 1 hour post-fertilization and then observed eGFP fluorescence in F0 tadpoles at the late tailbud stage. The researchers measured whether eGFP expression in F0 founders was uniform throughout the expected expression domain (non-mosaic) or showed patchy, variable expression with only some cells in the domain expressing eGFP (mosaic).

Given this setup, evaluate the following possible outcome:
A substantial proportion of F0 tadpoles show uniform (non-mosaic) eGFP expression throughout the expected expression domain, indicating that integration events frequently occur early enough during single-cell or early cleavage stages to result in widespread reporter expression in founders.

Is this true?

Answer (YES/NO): NO